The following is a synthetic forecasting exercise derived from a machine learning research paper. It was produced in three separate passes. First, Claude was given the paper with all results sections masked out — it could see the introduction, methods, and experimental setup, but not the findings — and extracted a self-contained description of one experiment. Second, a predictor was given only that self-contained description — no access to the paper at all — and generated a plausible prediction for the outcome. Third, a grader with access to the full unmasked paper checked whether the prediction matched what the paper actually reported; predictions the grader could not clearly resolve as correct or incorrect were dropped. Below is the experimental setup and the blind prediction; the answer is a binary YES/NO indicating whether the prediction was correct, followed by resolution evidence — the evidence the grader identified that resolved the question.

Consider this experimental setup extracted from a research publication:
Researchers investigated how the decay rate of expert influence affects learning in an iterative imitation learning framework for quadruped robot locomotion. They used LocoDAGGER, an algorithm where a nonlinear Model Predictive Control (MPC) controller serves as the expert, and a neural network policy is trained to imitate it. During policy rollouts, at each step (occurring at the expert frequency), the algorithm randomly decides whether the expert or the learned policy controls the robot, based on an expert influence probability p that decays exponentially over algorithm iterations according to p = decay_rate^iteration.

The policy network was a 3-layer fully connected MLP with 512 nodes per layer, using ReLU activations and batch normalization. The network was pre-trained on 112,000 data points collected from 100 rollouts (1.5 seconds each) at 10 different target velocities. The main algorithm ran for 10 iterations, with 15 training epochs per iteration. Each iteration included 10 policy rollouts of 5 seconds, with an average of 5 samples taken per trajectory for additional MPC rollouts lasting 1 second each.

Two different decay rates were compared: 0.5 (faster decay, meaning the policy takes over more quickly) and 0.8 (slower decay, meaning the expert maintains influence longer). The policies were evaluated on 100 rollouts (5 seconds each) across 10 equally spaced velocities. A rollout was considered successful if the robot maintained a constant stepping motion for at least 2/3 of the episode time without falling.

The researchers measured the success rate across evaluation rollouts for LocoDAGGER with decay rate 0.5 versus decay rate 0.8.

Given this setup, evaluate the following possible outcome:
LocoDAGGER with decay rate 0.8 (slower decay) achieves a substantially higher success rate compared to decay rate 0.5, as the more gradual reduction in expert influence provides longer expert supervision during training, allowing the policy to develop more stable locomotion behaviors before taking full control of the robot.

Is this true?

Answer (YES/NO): NO